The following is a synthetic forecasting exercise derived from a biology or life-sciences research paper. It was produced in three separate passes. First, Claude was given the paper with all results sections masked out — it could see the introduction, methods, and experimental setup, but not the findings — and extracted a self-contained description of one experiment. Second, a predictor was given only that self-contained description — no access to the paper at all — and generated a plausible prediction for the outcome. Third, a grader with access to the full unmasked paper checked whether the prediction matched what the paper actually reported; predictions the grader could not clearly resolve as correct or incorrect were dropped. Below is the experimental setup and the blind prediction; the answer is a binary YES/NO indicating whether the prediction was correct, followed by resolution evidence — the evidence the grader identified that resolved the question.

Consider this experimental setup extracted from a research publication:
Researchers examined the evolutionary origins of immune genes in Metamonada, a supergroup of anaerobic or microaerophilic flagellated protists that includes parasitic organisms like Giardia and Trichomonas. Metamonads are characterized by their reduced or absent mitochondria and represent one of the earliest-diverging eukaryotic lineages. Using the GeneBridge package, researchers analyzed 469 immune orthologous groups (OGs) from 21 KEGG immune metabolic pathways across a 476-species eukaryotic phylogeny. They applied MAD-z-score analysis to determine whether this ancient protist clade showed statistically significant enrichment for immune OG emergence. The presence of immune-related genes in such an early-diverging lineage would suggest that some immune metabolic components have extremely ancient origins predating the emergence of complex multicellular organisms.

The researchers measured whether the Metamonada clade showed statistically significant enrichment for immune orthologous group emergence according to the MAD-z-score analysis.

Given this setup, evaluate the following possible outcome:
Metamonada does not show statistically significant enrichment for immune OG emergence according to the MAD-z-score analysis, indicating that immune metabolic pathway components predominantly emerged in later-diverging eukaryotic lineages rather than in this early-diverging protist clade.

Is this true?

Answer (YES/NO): NO